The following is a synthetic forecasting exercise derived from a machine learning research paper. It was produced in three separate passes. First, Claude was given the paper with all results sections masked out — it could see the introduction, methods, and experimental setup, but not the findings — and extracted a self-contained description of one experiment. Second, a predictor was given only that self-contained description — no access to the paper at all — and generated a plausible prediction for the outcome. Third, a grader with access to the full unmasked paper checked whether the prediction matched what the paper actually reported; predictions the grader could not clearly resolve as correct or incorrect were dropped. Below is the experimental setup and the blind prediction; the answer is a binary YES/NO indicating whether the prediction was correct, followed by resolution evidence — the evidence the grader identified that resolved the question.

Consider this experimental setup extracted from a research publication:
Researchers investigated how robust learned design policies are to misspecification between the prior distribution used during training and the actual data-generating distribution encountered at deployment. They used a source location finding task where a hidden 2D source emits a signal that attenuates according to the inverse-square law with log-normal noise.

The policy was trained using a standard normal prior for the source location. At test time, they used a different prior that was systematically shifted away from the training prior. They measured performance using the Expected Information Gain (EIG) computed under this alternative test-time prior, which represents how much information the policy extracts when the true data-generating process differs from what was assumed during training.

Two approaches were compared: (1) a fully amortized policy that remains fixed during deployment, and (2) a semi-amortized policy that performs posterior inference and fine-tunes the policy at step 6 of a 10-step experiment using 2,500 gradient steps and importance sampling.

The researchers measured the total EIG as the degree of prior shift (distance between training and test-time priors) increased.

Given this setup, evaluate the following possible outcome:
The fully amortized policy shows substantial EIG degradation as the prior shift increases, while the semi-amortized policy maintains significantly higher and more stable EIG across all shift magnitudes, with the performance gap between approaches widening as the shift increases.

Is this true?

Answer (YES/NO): YES